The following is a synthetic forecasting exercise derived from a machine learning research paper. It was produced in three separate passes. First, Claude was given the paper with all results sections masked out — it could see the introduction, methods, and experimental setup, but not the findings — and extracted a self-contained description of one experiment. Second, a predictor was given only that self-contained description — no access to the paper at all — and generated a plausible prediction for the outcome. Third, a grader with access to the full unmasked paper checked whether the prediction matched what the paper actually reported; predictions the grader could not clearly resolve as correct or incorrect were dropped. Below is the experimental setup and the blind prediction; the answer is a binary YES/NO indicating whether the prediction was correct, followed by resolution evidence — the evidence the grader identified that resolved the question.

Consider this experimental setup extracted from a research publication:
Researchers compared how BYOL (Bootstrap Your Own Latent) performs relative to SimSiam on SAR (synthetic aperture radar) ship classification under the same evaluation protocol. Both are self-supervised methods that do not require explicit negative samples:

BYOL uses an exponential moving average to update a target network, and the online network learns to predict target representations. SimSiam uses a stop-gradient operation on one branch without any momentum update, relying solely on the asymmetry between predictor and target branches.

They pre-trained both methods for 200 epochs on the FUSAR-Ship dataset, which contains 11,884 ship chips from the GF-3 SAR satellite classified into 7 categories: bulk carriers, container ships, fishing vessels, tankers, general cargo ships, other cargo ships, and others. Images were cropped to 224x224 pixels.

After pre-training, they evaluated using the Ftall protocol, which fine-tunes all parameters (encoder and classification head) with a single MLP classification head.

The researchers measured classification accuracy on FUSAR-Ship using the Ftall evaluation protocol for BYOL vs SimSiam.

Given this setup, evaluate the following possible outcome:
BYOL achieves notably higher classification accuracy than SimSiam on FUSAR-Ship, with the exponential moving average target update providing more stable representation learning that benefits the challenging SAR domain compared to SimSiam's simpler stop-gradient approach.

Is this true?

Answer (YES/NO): YES